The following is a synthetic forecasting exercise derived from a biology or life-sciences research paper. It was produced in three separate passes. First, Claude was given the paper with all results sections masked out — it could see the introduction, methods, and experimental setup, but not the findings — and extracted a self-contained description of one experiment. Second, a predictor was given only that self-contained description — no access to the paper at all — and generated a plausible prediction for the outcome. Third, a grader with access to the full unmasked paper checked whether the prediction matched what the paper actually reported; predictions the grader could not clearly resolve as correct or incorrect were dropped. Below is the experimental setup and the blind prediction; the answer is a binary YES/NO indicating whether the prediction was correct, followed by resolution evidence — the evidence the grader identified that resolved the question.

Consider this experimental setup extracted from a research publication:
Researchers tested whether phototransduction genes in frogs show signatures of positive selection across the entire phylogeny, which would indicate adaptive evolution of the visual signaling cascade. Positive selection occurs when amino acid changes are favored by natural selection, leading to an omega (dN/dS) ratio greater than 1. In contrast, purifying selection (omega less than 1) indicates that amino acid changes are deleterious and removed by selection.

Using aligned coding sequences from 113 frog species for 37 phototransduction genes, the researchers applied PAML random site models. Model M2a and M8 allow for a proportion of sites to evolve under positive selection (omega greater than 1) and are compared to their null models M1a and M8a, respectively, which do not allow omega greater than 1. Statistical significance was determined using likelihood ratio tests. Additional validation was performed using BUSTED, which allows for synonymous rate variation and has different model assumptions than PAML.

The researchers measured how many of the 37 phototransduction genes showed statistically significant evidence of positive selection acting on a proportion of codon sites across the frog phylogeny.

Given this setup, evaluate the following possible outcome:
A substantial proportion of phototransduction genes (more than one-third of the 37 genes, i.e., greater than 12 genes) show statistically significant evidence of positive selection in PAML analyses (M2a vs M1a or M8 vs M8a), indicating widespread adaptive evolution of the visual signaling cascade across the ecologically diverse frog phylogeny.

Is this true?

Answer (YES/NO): NO